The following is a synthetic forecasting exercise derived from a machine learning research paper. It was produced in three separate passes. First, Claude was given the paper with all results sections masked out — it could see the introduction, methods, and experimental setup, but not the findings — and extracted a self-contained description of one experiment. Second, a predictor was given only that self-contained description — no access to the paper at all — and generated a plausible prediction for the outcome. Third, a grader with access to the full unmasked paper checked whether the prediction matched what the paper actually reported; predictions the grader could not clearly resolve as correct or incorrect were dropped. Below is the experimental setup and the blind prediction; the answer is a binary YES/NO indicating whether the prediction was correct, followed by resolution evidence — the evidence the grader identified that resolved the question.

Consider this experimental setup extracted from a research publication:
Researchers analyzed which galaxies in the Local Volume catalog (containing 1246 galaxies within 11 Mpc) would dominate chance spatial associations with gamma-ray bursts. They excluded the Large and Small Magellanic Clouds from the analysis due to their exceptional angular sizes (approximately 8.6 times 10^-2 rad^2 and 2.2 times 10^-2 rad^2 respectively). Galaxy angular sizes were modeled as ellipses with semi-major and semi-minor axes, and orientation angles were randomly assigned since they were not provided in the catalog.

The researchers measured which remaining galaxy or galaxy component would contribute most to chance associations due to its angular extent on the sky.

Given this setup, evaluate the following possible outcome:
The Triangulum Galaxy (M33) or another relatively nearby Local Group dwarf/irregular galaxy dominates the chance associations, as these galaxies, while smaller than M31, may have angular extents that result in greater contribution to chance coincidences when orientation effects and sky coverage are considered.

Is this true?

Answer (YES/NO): NO